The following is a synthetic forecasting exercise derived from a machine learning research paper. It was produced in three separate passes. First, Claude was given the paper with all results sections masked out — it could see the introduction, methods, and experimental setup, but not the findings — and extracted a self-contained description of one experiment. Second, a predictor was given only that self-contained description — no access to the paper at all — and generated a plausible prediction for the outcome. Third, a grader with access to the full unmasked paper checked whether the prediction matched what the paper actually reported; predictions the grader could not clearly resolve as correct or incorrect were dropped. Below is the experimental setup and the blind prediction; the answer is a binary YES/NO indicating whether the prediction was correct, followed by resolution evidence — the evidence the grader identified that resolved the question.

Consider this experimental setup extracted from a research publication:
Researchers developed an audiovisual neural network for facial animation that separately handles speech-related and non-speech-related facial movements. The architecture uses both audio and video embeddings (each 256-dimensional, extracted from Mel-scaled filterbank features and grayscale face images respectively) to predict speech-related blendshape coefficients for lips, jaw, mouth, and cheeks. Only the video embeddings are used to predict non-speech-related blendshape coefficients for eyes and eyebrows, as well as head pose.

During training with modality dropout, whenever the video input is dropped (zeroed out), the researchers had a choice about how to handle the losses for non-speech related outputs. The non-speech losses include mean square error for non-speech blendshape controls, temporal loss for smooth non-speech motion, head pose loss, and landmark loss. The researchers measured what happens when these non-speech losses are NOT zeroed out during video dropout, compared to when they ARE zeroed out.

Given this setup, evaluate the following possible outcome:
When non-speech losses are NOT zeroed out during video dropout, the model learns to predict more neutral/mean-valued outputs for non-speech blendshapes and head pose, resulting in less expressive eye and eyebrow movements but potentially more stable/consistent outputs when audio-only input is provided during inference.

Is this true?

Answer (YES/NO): NO